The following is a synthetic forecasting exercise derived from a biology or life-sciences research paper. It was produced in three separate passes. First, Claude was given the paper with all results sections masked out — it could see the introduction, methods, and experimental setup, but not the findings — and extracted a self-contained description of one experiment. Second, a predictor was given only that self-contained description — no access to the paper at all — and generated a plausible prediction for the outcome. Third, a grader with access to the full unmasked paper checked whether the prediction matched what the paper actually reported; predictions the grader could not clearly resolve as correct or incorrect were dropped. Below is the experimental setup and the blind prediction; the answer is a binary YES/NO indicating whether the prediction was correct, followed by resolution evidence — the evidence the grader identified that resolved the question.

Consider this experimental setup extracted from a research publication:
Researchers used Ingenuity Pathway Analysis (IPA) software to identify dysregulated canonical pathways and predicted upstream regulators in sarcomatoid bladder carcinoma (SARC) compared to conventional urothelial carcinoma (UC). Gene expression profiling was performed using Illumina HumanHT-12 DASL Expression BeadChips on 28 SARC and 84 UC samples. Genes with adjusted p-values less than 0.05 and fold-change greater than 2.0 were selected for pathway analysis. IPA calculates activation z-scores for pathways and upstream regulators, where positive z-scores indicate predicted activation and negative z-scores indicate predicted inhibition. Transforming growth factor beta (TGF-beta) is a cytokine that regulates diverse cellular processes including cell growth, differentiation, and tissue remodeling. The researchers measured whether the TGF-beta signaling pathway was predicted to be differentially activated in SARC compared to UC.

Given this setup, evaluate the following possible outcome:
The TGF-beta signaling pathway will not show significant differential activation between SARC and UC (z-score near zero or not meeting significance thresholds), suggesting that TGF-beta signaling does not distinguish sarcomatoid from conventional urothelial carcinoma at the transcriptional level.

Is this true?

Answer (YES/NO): NO